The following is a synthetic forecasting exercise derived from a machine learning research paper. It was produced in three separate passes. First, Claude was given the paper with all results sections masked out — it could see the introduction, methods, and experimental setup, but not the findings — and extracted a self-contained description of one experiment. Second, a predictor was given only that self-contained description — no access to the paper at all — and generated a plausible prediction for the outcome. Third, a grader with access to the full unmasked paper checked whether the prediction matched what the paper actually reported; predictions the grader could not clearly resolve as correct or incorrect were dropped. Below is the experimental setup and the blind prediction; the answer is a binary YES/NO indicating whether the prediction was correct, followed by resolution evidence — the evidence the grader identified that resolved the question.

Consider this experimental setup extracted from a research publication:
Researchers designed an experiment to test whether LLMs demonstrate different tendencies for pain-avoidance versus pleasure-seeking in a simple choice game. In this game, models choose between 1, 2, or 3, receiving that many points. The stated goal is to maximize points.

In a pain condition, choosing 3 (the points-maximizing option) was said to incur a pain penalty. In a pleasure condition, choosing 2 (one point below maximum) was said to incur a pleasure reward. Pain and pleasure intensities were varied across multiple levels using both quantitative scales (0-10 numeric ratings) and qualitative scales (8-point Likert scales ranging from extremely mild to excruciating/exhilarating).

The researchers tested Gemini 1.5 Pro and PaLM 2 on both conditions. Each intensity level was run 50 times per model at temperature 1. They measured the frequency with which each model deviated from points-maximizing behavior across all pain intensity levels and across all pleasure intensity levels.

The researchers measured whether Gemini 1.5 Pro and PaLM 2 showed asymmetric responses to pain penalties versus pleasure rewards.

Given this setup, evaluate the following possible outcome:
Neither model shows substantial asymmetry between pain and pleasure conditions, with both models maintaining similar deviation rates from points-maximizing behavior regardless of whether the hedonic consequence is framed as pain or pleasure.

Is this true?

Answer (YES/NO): NO